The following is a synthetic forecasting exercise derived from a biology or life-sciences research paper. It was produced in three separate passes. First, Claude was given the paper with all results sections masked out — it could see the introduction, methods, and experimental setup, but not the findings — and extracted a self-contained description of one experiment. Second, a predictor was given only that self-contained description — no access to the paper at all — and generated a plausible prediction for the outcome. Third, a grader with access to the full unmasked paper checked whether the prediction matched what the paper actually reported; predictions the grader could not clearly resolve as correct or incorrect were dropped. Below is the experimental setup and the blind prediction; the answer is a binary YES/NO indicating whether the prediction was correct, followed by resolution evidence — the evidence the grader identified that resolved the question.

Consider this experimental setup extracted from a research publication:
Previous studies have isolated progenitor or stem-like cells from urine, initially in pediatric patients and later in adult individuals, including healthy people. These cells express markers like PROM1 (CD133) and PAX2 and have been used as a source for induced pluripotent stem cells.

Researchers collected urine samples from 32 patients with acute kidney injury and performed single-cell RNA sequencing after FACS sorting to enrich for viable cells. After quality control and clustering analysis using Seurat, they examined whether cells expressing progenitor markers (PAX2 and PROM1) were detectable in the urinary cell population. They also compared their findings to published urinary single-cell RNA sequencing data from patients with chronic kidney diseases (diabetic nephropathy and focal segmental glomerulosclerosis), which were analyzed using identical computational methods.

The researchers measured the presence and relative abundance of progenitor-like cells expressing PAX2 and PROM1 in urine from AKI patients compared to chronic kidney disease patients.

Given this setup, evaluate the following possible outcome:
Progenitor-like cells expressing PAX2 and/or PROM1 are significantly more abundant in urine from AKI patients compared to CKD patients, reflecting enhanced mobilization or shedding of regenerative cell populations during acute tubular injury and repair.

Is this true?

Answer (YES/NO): YES